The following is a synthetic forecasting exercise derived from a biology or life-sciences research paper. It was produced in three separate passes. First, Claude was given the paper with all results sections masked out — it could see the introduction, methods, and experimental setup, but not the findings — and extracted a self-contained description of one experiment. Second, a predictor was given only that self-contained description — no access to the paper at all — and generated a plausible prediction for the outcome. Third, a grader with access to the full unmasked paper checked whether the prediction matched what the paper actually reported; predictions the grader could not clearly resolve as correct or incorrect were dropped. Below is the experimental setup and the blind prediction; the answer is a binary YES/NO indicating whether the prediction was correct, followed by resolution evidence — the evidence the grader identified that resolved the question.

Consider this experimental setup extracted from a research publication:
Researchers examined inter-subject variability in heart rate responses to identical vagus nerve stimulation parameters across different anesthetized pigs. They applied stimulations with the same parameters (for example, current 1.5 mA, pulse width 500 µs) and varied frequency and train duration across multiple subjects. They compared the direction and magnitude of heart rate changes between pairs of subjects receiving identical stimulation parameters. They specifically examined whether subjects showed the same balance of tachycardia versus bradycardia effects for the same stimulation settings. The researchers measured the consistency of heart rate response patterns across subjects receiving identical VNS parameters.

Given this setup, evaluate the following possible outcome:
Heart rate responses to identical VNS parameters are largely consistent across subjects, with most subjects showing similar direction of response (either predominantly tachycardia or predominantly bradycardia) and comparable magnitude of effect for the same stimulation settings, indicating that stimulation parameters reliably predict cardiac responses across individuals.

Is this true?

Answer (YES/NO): NO